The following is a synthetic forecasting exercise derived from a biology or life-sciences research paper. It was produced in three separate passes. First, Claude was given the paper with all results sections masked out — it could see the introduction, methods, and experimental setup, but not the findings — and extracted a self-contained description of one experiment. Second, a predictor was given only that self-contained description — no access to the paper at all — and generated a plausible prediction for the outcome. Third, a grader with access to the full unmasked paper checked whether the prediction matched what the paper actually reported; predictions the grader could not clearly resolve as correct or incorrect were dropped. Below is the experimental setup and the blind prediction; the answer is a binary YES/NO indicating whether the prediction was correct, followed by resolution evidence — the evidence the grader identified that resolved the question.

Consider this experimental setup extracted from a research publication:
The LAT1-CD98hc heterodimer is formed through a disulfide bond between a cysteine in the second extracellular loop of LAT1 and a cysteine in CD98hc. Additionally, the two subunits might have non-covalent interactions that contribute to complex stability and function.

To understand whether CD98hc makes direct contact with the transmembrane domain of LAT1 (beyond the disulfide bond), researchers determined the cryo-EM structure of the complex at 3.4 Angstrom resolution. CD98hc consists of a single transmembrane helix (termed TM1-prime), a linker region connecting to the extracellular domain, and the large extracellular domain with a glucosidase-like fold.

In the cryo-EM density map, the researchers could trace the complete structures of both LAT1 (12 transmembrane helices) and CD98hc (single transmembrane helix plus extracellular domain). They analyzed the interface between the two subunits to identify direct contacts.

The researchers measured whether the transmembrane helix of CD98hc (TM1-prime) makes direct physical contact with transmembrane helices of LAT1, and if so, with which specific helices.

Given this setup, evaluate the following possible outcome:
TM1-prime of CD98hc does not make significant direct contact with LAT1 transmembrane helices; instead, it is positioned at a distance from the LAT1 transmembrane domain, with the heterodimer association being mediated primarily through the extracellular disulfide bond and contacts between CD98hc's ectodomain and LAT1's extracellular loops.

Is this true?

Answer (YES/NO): NO